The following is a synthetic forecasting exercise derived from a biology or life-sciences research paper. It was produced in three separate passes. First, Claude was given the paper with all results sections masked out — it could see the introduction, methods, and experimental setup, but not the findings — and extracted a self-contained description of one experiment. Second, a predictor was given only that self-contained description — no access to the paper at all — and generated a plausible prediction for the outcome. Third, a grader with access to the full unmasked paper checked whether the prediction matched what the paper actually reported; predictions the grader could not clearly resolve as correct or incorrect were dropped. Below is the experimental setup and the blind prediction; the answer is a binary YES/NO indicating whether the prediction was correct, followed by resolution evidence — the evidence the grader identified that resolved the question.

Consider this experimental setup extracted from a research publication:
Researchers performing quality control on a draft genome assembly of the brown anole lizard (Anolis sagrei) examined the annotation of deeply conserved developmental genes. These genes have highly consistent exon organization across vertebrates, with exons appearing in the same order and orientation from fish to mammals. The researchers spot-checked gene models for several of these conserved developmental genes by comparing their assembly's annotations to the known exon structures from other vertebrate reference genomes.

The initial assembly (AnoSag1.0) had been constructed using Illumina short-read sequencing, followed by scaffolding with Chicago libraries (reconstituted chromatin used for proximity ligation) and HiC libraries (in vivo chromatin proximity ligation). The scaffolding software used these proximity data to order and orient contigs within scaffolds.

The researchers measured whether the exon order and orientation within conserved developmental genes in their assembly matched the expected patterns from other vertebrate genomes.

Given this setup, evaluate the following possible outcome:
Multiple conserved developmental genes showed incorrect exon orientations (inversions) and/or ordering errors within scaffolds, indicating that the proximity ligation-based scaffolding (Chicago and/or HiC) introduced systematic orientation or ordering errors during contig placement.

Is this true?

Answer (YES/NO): NO